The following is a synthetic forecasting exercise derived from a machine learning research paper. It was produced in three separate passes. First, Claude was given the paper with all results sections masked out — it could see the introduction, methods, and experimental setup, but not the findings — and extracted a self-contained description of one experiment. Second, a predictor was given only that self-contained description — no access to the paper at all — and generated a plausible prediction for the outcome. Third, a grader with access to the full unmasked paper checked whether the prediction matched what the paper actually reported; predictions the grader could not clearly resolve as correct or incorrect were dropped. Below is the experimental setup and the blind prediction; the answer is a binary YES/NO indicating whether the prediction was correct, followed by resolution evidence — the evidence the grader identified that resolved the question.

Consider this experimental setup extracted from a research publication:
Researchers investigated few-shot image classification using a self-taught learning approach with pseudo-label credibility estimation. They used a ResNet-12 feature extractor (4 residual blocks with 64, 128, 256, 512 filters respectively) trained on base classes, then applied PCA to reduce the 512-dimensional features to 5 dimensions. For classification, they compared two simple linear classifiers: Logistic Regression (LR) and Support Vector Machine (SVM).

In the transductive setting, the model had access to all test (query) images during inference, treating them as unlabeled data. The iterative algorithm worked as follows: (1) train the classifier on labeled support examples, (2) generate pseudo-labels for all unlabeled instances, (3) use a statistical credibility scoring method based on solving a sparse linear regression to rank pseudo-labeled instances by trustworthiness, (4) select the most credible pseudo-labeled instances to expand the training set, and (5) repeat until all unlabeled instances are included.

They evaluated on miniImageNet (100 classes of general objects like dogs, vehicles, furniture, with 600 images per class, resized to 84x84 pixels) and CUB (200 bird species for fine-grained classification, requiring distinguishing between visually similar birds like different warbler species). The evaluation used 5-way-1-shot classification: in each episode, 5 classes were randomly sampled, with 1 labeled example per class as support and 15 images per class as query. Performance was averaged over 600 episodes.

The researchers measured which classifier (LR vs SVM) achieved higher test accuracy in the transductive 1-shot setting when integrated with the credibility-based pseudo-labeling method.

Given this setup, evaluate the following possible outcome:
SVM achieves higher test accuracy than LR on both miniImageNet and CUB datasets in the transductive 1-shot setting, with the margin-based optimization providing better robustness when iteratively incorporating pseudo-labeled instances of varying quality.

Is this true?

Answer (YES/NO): NO